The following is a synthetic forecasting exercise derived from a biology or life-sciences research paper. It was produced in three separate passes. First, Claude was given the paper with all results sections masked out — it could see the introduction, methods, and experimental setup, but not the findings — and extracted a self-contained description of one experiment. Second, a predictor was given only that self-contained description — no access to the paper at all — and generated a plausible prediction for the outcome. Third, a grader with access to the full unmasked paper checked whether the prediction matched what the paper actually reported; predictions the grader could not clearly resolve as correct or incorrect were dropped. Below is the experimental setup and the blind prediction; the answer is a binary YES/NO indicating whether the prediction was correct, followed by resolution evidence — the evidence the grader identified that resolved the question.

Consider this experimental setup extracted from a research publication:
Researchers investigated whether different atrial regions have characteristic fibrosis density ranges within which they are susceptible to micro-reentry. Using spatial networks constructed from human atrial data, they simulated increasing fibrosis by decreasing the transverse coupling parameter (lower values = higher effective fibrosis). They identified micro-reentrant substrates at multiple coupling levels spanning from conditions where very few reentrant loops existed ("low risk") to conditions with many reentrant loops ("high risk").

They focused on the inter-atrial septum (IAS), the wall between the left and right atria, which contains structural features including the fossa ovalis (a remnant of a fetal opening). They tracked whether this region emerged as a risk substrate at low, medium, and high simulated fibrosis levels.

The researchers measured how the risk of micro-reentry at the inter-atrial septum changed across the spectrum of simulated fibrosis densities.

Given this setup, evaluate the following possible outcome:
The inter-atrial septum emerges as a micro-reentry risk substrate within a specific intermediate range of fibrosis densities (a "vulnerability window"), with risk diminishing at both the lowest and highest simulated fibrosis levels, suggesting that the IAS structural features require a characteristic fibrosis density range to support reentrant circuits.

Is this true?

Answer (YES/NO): YES